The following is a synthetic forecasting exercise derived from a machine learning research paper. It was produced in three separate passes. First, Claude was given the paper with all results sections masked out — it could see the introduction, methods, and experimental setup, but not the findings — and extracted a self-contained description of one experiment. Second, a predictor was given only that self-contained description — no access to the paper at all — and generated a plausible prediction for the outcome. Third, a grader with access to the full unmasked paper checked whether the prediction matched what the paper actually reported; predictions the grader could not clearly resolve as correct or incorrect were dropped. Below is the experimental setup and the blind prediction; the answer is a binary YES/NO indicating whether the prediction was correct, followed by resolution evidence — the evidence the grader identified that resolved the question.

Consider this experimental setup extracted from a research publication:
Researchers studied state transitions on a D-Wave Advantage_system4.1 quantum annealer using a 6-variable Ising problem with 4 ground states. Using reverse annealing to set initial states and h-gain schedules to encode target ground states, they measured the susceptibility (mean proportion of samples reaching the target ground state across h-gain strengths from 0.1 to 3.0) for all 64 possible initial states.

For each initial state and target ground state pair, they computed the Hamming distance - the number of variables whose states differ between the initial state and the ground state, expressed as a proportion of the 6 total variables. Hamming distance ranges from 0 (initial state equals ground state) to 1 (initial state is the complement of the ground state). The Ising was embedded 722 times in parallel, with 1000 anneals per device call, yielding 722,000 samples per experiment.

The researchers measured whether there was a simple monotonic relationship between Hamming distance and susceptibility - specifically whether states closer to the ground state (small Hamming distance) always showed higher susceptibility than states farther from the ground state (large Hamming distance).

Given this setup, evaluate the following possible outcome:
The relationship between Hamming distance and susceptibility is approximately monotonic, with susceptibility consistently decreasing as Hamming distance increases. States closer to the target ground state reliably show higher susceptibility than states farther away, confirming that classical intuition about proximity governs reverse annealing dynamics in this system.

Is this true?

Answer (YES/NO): YES